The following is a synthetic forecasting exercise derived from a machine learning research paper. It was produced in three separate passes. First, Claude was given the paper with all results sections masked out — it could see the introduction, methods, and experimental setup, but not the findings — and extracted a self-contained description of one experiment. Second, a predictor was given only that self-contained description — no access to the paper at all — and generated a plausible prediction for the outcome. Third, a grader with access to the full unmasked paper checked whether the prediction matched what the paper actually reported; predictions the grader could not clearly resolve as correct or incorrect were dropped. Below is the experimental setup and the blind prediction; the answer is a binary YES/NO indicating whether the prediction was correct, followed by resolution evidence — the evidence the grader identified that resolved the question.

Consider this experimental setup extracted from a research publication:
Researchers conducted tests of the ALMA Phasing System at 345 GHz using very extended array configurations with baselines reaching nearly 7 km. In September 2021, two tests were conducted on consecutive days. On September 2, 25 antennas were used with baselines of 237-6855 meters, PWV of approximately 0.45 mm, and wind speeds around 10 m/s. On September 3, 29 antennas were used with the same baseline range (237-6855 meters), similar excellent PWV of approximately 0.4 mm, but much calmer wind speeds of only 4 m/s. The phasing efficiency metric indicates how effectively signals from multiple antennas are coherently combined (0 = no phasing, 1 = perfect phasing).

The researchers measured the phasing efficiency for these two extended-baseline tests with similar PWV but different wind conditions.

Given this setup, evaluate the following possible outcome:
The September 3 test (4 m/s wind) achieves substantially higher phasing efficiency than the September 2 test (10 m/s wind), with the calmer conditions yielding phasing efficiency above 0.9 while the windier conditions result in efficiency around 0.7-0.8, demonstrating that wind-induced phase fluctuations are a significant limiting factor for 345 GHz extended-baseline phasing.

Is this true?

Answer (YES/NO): NO